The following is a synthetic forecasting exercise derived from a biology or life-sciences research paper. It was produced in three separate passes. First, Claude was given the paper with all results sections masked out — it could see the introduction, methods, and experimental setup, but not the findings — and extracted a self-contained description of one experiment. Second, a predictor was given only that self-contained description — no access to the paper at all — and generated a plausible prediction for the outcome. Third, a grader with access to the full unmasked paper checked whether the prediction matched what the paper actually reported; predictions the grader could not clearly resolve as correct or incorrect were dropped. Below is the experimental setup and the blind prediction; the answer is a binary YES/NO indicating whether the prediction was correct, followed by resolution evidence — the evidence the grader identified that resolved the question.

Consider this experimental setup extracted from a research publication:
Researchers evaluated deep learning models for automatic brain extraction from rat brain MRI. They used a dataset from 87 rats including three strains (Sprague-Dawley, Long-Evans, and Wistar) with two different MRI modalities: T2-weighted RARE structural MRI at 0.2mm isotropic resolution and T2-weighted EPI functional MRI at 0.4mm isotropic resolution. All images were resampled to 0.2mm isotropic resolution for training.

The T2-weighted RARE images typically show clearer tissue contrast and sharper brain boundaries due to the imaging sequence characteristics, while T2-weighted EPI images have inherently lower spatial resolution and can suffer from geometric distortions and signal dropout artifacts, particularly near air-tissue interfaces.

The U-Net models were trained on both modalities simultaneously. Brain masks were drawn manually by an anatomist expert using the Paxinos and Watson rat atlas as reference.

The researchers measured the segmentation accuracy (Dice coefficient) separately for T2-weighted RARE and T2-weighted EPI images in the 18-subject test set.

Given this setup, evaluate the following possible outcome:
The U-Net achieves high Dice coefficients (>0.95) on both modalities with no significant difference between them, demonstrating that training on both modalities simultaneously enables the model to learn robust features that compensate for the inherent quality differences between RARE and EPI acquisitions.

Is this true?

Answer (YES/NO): NO